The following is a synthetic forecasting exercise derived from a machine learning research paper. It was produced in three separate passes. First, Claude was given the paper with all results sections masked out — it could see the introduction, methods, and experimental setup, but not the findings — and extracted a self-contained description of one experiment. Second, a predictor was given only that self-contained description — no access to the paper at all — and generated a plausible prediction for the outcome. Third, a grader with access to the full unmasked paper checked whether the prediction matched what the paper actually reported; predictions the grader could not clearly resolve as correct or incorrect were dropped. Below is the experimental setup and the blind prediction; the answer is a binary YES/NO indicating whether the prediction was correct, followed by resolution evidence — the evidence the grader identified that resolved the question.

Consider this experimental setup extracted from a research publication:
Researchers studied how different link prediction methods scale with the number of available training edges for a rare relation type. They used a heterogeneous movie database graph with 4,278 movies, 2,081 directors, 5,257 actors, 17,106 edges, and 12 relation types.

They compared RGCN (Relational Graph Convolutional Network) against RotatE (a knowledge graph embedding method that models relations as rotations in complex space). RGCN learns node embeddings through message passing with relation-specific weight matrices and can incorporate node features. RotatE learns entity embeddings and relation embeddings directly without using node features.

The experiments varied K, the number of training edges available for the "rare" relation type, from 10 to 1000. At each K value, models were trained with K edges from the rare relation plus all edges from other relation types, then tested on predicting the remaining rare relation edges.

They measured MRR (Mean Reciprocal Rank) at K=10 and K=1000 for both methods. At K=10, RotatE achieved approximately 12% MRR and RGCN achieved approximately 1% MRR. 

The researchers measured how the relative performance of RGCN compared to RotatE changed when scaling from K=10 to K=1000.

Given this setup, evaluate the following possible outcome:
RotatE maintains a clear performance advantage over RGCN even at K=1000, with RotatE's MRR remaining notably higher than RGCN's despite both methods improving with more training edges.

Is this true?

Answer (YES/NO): NO